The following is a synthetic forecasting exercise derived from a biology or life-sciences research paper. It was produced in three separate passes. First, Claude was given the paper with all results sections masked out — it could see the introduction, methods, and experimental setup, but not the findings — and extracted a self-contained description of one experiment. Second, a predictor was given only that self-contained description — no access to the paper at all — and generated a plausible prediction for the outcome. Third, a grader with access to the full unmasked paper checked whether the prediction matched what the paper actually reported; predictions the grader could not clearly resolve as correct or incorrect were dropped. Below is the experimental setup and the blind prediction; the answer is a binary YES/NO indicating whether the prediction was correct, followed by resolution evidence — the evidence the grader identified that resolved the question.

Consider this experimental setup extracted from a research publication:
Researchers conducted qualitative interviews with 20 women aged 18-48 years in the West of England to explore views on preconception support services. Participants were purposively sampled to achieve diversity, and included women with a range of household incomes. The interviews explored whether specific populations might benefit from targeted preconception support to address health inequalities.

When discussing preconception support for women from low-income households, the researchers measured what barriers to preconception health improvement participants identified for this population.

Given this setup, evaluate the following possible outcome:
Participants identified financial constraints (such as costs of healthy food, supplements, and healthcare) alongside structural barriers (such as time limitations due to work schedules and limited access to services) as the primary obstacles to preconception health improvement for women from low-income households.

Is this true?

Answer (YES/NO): NO